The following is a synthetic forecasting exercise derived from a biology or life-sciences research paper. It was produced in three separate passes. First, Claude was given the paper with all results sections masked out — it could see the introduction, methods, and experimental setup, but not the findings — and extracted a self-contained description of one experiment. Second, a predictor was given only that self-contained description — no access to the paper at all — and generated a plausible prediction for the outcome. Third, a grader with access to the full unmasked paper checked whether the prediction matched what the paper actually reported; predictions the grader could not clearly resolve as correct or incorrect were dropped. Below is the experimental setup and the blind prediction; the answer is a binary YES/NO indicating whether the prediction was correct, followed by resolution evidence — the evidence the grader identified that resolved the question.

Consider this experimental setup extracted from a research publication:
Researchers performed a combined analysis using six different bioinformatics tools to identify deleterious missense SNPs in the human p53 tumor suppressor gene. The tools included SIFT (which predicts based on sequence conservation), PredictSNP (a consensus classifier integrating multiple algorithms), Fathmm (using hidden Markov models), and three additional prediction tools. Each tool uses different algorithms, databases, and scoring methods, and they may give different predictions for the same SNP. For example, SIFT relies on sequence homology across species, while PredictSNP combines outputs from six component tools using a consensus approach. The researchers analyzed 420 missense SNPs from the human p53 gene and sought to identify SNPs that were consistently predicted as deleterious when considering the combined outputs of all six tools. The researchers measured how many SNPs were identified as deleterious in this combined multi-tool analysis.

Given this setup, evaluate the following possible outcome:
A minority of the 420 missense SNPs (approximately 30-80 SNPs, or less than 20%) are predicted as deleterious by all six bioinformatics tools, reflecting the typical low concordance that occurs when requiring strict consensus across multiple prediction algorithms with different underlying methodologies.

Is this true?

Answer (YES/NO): NO